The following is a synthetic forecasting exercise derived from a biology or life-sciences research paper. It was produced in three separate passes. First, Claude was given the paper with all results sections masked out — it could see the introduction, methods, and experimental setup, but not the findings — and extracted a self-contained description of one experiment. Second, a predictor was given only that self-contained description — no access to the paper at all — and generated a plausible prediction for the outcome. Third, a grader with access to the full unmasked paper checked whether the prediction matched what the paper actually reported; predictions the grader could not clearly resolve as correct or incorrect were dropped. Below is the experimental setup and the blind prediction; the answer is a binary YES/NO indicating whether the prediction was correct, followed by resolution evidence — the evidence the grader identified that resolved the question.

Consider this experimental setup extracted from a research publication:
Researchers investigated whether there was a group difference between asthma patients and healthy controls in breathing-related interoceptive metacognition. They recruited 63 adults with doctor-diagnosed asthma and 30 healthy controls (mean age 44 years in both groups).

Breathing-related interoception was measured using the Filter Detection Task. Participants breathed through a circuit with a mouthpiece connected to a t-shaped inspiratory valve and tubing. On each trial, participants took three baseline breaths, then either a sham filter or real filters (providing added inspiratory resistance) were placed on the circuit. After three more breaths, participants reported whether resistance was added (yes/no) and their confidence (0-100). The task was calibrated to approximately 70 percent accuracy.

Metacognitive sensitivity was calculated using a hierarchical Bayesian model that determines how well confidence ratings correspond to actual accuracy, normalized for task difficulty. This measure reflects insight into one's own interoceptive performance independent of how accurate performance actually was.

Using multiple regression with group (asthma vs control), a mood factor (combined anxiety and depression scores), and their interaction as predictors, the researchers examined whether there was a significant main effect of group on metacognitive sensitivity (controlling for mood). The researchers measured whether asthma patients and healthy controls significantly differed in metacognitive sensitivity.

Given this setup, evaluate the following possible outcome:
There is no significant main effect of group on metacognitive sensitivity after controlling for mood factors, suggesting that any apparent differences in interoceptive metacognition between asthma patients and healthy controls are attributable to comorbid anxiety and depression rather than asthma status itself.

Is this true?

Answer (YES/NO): YES